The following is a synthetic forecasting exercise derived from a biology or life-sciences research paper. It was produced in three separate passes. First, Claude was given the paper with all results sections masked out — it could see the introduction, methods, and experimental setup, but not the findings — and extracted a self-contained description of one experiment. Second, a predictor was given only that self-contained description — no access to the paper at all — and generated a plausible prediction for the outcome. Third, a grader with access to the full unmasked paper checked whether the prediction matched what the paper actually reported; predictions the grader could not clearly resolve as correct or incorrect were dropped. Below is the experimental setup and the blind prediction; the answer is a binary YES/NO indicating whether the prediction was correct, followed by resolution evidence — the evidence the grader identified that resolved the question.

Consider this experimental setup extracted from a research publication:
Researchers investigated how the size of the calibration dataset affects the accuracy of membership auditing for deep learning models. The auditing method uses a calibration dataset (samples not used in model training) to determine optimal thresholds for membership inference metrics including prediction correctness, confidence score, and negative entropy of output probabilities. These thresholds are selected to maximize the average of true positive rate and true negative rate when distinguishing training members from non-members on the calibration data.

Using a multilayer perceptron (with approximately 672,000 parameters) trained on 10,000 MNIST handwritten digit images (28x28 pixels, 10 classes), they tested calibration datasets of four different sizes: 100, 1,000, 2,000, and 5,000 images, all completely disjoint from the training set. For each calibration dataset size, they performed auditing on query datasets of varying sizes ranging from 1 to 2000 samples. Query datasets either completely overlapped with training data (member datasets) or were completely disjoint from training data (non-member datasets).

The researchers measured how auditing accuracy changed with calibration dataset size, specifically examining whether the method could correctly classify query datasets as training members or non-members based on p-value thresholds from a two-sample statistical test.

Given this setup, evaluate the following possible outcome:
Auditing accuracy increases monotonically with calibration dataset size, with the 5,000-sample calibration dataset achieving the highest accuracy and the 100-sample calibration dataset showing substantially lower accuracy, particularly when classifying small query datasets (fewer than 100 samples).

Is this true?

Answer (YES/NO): NO